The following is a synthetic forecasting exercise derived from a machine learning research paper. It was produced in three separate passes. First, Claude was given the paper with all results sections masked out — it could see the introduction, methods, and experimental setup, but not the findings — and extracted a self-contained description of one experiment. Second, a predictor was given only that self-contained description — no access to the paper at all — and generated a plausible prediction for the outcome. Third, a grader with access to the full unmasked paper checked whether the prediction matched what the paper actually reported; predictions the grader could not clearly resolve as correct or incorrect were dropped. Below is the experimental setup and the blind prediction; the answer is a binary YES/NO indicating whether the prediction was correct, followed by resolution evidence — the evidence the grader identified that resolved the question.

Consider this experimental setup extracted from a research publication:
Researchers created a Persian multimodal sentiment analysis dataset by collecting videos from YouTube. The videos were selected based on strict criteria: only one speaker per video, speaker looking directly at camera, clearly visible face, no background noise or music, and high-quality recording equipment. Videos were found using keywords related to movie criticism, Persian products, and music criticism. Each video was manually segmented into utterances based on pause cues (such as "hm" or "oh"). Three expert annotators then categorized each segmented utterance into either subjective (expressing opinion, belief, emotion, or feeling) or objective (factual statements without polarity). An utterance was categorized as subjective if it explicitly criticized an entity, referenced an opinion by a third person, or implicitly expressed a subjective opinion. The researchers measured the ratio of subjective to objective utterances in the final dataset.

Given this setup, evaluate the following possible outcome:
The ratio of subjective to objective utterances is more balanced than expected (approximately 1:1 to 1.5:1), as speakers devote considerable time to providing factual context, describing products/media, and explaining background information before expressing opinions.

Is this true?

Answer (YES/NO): NO